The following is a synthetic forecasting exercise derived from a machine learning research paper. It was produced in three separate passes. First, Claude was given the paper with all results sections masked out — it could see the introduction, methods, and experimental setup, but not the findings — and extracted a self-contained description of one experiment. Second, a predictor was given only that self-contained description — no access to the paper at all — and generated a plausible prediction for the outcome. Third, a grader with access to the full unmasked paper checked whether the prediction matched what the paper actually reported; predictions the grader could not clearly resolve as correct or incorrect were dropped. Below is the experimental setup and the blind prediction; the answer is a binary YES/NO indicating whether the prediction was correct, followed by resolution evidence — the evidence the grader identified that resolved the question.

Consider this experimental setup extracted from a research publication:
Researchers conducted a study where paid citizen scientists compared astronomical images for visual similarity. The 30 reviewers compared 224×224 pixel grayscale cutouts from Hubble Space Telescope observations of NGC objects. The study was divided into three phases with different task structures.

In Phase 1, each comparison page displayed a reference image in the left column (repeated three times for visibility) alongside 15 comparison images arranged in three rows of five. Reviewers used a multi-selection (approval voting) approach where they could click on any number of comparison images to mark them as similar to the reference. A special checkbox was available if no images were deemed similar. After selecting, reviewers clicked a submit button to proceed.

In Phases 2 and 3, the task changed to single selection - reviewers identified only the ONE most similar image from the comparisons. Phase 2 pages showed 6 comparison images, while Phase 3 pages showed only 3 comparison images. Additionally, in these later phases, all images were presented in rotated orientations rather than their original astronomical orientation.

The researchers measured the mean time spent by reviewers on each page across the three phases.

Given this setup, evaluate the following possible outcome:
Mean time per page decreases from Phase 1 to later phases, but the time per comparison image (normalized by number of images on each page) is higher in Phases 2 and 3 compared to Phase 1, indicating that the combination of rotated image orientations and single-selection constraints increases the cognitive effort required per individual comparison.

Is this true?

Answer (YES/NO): YES